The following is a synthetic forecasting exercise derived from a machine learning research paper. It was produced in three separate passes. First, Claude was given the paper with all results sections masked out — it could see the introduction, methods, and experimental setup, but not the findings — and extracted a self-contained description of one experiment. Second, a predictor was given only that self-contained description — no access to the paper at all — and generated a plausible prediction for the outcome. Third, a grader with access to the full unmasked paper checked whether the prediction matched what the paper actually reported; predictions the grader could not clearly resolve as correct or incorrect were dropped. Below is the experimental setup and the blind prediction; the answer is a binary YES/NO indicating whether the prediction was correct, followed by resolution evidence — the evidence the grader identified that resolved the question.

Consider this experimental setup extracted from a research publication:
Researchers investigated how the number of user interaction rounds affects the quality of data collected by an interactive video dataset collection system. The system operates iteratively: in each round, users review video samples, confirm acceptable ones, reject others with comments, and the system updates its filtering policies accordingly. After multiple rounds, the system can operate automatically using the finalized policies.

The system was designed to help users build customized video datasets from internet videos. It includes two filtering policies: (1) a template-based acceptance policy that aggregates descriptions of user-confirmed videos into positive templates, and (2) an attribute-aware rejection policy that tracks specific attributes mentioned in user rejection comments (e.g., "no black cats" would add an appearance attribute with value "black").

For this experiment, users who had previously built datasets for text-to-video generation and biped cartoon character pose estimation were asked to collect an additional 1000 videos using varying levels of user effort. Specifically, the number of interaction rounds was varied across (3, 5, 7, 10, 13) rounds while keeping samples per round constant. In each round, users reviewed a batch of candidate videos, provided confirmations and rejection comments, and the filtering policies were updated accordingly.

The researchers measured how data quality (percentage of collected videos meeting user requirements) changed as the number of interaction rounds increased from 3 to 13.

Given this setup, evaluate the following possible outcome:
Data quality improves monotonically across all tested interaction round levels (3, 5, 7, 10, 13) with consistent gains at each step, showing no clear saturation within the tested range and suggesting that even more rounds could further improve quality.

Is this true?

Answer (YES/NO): NO